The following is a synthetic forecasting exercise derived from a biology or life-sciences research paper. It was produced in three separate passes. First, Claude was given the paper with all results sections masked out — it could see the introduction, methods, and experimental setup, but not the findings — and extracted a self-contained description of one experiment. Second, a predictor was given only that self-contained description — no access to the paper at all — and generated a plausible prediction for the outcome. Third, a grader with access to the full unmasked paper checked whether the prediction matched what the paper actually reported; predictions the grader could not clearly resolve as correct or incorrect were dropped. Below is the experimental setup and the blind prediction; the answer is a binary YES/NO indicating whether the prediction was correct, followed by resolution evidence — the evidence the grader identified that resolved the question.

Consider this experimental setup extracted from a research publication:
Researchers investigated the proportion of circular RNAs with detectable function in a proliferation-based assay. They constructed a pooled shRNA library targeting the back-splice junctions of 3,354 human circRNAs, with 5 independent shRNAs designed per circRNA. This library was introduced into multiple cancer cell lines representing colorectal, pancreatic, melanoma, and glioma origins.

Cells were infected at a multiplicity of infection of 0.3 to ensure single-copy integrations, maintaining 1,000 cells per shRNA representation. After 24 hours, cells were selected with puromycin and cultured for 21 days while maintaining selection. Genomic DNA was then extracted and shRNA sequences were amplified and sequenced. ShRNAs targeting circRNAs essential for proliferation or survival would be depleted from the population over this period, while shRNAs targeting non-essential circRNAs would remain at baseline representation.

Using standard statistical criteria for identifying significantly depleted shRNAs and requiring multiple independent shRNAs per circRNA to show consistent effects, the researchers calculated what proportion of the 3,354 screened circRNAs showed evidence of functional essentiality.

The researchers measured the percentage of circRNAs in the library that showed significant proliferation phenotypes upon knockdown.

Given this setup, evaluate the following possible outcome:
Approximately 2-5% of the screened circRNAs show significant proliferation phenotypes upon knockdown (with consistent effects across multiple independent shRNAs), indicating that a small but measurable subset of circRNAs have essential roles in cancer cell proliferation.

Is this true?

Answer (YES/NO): YES